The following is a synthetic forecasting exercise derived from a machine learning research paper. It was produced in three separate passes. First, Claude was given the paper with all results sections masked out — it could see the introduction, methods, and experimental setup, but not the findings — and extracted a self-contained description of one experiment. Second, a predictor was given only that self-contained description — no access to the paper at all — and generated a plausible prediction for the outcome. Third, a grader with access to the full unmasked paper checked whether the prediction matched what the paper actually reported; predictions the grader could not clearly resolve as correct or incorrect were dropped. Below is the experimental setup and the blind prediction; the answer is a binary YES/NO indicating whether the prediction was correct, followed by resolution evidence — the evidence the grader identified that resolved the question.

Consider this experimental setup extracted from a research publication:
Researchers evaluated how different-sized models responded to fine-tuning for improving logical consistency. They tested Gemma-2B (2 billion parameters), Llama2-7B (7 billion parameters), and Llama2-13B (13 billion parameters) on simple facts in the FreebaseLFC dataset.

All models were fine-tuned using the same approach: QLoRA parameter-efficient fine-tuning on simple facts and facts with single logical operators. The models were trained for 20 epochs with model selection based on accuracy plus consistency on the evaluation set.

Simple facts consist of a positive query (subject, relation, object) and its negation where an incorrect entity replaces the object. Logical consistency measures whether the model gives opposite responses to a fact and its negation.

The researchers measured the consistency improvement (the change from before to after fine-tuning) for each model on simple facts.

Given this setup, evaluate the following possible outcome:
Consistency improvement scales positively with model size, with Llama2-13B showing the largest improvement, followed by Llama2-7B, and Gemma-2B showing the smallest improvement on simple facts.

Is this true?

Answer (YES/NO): NO